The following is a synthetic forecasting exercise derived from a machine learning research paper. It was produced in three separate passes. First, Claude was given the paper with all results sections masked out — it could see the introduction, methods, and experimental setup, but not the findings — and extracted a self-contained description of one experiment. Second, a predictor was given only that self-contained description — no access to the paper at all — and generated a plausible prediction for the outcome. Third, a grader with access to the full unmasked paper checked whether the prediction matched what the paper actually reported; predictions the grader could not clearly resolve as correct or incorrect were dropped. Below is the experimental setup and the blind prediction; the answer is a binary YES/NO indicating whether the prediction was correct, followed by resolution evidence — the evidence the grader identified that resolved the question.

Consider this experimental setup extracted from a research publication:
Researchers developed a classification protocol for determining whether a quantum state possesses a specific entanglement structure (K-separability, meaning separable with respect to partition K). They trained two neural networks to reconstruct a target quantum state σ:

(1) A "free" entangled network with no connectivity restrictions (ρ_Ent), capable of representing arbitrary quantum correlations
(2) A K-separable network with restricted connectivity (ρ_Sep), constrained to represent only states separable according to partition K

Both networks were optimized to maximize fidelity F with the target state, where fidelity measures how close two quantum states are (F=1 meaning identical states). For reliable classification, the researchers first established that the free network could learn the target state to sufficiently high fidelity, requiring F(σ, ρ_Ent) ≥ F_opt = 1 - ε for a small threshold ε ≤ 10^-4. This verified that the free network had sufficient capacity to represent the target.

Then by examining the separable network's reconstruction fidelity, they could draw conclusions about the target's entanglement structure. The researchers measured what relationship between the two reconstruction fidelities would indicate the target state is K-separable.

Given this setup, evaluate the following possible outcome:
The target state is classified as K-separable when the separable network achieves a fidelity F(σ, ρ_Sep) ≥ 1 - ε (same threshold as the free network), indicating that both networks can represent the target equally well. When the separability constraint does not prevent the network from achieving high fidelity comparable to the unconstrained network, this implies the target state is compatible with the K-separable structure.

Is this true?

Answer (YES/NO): YES